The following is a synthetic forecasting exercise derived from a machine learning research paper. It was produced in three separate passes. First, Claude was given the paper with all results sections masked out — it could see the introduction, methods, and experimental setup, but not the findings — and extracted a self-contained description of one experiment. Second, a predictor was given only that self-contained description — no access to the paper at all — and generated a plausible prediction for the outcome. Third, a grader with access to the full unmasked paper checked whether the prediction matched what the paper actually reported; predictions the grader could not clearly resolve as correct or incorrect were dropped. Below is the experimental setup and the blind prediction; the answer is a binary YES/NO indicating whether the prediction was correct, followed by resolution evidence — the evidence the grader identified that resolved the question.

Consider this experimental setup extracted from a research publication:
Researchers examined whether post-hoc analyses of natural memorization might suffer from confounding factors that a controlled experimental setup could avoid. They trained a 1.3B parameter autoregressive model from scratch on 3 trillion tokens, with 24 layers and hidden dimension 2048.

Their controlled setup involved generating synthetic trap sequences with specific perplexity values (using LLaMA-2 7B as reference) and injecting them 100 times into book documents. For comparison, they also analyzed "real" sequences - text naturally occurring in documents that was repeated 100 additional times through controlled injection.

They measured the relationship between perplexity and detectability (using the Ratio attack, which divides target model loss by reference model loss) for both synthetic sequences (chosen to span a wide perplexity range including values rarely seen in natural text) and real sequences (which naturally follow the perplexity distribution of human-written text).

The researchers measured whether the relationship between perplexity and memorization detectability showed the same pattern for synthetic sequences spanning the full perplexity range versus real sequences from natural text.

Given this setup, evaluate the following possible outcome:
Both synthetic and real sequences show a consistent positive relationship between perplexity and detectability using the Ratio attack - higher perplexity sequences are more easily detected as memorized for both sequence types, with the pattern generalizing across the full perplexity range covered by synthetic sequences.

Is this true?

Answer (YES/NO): NO